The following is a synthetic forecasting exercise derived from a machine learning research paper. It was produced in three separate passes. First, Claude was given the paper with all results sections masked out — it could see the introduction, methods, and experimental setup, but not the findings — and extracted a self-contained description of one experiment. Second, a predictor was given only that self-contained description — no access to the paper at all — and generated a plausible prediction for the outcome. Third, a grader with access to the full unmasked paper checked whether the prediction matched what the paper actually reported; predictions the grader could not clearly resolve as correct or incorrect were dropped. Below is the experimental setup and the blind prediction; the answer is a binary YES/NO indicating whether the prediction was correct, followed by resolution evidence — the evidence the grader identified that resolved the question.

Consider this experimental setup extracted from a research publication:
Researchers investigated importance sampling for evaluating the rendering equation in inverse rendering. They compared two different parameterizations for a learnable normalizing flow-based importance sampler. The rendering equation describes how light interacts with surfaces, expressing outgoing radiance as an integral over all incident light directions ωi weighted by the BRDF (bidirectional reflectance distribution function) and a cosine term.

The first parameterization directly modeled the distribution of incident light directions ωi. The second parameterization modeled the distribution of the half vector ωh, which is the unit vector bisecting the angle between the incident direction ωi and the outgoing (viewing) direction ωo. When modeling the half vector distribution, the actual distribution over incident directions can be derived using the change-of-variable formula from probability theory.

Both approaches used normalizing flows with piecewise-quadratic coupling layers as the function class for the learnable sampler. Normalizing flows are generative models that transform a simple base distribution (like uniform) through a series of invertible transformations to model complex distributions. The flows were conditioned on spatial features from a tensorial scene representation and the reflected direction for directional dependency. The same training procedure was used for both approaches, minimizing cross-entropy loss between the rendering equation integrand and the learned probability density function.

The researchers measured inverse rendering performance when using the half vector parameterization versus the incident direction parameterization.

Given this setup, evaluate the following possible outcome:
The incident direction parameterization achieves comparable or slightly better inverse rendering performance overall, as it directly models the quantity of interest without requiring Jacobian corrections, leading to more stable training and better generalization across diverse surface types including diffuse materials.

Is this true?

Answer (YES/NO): NO